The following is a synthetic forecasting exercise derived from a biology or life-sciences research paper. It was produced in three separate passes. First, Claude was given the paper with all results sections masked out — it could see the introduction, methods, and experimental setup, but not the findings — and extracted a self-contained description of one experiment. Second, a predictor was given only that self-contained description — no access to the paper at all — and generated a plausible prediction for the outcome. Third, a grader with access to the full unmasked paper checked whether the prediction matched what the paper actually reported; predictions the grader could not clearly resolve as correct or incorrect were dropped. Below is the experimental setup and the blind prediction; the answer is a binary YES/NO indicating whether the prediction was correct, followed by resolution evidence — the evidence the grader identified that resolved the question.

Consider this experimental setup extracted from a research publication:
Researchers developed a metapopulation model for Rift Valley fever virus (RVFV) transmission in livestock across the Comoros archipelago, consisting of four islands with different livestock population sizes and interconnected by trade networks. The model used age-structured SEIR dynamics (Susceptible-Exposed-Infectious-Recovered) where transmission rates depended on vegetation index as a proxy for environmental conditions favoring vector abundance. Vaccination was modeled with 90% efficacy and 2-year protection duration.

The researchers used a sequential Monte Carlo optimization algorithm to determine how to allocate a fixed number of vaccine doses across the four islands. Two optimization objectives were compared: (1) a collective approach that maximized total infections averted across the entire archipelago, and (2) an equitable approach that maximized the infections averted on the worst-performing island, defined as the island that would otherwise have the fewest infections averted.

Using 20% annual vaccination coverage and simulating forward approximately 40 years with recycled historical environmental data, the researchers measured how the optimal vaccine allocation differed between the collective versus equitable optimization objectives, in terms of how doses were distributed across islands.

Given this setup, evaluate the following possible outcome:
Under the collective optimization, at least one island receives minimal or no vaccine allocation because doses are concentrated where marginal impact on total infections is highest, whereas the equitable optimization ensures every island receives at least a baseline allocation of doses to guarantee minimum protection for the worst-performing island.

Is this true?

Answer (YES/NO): NO